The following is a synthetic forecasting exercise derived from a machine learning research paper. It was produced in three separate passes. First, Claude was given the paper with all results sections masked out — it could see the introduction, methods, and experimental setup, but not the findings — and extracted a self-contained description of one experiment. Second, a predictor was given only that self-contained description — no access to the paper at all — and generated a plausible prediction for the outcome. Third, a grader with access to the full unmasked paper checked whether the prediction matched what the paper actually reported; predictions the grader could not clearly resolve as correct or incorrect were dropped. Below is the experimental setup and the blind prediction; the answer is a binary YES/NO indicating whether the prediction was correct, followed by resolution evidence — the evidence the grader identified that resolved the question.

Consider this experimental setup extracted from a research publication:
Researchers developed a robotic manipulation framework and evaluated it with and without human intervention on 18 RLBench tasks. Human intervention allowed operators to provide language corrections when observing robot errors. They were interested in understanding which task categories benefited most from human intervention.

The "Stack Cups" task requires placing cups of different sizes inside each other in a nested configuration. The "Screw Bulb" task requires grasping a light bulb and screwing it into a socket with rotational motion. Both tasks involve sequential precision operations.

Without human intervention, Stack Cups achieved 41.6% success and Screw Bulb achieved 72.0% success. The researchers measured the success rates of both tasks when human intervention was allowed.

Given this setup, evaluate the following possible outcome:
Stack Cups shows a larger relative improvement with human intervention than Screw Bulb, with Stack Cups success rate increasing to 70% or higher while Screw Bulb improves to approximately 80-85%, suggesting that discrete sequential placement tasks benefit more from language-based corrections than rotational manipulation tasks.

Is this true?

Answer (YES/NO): NO